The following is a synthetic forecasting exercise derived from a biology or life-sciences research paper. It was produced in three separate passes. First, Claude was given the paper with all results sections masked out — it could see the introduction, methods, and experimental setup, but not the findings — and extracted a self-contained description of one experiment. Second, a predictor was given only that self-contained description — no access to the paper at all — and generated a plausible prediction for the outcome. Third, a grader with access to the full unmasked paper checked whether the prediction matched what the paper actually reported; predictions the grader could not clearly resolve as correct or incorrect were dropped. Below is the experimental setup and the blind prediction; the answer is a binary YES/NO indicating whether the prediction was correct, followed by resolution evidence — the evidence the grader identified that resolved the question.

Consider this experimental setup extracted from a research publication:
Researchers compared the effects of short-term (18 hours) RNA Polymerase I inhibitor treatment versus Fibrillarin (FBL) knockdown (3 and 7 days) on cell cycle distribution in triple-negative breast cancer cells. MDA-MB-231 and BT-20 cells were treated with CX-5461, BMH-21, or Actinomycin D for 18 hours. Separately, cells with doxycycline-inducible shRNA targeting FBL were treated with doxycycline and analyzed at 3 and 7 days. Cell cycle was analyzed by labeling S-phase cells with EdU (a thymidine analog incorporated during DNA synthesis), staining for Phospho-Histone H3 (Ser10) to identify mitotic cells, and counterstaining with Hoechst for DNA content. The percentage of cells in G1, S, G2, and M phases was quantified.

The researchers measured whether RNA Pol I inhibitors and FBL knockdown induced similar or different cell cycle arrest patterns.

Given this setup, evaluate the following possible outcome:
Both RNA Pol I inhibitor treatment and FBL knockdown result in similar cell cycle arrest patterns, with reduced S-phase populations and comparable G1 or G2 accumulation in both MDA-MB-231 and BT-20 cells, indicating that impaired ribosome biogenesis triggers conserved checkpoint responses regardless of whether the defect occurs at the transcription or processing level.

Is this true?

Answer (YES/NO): NO